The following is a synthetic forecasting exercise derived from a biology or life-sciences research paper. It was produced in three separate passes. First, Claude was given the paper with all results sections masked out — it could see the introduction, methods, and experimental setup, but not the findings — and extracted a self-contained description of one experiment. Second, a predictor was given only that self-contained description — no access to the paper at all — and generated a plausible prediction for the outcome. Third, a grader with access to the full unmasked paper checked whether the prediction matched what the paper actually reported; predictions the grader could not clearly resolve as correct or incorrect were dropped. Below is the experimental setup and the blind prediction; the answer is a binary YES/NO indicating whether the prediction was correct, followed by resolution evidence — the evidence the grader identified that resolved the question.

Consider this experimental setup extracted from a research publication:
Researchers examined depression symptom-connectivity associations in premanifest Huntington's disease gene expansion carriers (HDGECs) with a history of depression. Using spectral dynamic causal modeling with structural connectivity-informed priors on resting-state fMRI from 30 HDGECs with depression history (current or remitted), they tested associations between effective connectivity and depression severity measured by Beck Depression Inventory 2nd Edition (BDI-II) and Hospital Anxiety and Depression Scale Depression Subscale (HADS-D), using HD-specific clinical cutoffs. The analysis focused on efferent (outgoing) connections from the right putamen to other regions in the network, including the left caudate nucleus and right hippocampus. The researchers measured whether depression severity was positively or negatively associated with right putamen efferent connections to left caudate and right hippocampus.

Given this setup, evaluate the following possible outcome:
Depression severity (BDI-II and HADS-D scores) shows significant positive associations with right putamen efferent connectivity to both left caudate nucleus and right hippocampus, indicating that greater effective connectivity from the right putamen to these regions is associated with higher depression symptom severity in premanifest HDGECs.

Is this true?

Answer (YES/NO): YES